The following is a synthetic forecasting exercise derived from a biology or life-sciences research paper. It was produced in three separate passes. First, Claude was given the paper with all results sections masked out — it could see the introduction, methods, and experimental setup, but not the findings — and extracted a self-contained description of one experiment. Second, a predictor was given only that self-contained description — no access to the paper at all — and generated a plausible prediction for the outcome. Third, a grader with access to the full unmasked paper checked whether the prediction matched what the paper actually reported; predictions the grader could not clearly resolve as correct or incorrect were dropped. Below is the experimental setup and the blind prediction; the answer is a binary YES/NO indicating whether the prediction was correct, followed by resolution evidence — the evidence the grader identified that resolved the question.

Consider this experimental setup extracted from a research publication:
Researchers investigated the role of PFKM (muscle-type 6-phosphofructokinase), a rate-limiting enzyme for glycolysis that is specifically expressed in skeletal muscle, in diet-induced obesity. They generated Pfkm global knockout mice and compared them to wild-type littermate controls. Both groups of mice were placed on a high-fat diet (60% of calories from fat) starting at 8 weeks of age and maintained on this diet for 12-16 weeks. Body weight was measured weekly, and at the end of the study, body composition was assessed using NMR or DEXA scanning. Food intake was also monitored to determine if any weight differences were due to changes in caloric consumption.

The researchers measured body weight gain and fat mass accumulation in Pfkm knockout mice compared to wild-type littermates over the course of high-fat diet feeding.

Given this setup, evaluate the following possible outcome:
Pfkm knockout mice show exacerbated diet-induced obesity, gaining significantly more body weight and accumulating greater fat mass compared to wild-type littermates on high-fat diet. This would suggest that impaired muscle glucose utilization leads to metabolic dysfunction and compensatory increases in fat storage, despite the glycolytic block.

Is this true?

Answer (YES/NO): NO